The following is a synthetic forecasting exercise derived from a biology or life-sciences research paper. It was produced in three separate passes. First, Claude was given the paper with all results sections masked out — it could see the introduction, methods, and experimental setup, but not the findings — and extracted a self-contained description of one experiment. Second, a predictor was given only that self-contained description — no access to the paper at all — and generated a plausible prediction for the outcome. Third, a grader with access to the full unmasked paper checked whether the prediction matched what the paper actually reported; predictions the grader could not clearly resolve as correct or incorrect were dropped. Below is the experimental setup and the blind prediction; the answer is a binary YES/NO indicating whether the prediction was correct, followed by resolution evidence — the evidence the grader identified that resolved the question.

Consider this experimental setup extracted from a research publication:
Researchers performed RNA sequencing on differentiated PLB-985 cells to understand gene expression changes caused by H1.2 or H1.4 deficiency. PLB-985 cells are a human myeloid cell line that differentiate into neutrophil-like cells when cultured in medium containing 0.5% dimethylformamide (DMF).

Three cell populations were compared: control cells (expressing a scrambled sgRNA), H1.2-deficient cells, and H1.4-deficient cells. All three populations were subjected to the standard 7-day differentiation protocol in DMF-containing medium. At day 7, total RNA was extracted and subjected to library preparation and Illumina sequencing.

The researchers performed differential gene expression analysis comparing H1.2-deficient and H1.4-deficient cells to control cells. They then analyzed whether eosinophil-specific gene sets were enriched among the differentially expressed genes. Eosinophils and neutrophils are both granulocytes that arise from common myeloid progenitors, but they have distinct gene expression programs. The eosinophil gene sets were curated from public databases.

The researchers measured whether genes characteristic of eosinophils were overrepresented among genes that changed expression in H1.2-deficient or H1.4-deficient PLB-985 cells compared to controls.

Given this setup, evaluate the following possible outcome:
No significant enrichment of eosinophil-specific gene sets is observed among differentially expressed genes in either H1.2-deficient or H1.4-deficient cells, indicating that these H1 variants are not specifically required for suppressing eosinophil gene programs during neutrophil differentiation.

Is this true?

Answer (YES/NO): NO